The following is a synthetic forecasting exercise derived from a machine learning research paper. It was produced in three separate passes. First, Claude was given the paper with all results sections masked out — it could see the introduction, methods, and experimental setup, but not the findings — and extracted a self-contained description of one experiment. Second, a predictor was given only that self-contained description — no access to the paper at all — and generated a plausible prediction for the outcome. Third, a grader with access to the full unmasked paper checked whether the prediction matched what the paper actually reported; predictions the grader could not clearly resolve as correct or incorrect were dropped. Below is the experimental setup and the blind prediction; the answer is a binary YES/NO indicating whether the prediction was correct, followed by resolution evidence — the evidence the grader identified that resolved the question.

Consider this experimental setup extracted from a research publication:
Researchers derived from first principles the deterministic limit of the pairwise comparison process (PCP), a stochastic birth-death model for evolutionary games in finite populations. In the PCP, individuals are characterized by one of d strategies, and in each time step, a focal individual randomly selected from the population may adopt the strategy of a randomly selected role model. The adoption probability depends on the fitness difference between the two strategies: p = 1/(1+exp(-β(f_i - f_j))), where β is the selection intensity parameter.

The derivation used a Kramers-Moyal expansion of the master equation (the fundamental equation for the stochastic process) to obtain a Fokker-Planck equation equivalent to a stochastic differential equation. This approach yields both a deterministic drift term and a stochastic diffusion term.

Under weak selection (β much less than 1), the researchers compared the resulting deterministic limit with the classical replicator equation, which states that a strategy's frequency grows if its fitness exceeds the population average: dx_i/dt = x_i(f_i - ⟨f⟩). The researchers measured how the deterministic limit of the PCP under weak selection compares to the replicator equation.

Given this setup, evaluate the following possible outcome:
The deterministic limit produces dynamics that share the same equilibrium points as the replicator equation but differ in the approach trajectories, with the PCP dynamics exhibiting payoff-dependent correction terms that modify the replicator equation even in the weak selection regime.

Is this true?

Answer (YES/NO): NO